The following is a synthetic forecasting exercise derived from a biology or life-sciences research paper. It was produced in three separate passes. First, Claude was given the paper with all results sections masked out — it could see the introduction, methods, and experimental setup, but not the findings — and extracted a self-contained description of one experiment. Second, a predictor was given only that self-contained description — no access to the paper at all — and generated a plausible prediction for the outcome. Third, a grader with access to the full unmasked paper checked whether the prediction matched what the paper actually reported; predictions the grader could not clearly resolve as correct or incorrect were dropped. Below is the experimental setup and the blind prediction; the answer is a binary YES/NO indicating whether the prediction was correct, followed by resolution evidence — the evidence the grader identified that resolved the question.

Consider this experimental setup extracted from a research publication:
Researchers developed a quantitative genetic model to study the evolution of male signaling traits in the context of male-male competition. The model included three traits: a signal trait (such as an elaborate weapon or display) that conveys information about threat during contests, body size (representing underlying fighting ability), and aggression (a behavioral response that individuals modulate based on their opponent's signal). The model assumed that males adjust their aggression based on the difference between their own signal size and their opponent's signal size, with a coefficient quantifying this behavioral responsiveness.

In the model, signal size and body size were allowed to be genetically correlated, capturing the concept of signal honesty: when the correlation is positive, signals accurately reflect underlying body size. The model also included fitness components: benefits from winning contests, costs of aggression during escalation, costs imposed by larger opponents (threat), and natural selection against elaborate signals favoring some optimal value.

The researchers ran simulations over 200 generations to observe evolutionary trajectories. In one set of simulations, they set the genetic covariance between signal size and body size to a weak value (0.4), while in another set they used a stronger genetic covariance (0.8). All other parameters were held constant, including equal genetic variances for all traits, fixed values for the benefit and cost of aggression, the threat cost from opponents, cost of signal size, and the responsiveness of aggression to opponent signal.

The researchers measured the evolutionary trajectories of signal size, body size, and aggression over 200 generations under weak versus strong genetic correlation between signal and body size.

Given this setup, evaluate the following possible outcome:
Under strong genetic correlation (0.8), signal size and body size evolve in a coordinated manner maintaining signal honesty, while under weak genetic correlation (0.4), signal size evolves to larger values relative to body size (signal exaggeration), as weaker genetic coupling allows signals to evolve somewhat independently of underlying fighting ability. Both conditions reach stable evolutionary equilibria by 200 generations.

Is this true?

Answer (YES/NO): NO